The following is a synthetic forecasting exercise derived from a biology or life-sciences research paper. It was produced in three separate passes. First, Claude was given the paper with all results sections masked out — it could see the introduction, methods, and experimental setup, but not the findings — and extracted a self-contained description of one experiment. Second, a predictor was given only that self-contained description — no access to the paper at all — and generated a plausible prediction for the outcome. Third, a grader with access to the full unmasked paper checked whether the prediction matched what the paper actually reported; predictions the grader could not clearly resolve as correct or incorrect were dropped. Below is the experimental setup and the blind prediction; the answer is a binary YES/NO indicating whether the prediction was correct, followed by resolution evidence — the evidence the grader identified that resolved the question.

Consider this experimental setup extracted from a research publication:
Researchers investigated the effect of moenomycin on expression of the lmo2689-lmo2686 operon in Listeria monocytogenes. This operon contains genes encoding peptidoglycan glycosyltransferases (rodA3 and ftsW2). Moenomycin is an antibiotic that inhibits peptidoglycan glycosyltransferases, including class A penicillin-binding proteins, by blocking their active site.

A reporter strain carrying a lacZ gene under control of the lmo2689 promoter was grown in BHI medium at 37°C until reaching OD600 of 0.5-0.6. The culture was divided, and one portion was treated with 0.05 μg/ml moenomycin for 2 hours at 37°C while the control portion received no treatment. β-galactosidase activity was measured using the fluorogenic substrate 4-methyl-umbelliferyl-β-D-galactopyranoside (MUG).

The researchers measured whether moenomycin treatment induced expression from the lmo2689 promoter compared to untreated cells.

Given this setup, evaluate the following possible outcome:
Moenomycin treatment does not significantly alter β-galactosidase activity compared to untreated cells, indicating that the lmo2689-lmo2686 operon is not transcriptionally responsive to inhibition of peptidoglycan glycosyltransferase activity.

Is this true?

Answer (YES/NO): NO